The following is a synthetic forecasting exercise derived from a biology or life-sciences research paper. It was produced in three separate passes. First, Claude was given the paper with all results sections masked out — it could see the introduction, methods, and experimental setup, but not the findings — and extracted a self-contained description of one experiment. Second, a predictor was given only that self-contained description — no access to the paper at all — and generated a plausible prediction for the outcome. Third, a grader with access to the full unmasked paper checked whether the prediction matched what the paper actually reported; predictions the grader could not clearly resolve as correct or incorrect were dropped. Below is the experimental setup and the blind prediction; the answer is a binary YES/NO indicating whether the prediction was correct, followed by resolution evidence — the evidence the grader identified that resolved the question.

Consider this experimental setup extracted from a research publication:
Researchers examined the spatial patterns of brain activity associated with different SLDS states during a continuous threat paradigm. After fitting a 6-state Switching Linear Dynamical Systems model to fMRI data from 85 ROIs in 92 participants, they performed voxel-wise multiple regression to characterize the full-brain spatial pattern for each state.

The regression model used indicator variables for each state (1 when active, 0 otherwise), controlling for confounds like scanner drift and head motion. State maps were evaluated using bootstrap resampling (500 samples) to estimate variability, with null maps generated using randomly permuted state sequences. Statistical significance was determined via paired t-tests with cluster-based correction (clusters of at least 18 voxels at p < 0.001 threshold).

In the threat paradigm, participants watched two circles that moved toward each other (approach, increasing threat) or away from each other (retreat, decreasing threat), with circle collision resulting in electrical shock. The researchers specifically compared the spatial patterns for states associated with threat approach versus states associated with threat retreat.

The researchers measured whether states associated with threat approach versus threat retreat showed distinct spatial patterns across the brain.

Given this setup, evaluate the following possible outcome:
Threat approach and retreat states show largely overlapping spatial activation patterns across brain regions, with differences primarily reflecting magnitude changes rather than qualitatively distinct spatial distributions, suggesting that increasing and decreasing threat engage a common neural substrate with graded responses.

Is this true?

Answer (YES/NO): NO